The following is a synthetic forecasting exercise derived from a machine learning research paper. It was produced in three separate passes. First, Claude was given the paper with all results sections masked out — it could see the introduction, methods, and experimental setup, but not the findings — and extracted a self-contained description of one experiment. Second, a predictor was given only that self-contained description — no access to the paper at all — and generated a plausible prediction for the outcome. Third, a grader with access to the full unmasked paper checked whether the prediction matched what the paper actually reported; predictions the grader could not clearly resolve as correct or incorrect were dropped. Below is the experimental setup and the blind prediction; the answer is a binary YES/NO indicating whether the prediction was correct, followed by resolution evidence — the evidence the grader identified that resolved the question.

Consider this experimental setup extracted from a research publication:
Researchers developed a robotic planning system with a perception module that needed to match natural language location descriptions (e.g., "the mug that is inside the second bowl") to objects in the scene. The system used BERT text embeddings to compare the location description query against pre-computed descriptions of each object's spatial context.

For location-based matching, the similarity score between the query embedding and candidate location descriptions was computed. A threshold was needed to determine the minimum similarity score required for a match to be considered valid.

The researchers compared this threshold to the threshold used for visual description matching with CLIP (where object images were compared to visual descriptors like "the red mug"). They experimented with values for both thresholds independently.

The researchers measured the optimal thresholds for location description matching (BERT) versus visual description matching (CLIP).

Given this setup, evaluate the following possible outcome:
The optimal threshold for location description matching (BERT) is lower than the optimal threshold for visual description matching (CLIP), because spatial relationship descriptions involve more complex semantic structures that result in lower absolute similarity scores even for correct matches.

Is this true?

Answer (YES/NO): NO